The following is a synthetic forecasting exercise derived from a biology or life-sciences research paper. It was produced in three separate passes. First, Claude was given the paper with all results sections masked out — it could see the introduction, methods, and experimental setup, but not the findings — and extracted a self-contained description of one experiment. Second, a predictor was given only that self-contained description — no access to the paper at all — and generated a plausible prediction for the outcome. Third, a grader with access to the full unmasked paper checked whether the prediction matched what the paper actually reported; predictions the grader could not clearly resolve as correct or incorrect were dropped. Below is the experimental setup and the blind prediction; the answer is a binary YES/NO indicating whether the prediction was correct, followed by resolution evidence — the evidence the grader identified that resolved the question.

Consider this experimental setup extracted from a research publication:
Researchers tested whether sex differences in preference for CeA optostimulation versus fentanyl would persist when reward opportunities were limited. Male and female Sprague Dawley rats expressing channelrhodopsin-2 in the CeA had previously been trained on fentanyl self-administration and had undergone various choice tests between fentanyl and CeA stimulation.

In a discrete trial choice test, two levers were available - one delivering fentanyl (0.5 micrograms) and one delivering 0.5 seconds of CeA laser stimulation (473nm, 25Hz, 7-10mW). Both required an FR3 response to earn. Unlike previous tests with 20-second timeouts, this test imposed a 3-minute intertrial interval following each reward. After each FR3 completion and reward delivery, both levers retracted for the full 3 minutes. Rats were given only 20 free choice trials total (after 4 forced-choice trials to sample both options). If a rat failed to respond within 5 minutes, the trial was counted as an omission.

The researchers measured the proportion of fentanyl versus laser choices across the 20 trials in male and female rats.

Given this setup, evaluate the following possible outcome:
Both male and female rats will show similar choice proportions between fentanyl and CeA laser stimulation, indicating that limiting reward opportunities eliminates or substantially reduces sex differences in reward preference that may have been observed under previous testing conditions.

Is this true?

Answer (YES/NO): YES